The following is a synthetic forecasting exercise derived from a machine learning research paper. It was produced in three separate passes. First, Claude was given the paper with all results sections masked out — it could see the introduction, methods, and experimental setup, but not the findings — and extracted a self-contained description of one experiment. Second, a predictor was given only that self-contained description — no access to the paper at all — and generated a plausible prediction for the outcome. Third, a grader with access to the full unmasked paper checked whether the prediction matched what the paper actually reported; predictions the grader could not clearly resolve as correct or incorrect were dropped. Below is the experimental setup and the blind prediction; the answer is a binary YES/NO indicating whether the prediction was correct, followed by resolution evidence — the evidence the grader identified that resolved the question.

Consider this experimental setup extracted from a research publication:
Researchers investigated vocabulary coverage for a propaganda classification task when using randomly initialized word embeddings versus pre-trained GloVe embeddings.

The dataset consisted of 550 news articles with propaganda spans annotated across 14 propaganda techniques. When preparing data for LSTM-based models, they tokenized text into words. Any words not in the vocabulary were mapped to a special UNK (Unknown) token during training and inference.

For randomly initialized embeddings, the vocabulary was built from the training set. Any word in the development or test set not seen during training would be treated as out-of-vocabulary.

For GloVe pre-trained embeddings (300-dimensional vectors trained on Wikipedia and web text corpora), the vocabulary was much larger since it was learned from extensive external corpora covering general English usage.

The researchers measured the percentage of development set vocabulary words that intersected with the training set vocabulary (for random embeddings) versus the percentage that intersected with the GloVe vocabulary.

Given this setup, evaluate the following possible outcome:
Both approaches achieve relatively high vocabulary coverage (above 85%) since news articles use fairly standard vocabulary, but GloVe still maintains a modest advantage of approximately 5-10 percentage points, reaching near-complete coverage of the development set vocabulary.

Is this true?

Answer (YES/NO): NO